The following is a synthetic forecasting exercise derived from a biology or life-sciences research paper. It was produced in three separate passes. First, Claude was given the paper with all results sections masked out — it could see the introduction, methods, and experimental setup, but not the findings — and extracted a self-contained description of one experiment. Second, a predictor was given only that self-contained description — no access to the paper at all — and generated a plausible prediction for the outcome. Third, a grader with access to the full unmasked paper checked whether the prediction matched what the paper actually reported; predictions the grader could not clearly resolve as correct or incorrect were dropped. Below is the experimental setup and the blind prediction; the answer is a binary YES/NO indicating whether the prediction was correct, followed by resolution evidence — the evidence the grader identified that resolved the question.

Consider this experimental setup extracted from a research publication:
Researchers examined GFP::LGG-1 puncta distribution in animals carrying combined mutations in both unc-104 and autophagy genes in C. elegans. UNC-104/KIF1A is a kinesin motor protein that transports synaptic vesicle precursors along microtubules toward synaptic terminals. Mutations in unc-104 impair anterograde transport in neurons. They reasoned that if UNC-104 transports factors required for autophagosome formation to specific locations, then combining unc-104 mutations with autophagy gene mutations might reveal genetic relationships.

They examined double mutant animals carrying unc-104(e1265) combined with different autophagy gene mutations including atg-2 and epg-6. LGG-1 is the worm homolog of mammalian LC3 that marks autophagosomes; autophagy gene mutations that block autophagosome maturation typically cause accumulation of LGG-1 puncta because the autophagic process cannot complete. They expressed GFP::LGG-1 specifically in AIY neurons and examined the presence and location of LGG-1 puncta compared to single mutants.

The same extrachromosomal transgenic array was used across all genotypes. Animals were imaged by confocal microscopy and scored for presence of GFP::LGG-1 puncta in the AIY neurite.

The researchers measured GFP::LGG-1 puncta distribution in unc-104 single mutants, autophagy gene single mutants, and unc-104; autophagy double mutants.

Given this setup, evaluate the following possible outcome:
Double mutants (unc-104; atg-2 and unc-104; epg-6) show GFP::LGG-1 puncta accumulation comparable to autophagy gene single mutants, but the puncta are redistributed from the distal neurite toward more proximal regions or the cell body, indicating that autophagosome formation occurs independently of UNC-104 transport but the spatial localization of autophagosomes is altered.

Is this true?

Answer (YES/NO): NO